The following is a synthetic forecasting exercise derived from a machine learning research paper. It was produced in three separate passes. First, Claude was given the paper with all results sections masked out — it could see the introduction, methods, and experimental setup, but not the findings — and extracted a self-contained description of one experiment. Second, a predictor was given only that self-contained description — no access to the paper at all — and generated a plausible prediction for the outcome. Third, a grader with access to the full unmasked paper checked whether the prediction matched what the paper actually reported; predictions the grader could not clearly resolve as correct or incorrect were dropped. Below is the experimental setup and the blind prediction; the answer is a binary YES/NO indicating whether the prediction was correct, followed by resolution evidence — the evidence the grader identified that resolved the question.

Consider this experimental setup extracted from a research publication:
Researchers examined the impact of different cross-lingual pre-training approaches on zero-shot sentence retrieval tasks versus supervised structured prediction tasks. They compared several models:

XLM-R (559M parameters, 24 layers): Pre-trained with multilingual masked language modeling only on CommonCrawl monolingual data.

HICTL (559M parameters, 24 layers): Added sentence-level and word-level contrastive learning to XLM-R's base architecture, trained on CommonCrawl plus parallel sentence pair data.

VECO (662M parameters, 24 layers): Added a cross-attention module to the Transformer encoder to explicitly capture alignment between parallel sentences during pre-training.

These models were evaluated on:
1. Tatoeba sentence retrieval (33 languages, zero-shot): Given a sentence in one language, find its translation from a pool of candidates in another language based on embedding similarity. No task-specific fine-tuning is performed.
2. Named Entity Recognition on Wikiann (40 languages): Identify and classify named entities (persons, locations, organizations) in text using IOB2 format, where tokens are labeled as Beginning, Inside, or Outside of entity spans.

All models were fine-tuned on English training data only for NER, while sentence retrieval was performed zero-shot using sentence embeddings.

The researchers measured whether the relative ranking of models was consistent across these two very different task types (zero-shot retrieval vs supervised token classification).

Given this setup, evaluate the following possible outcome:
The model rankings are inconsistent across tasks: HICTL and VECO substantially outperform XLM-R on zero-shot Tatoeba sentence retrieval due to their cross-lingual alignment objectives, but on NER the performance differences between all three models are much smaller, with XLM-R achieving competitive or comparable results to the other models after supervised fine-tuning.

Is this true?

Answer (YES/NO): NO